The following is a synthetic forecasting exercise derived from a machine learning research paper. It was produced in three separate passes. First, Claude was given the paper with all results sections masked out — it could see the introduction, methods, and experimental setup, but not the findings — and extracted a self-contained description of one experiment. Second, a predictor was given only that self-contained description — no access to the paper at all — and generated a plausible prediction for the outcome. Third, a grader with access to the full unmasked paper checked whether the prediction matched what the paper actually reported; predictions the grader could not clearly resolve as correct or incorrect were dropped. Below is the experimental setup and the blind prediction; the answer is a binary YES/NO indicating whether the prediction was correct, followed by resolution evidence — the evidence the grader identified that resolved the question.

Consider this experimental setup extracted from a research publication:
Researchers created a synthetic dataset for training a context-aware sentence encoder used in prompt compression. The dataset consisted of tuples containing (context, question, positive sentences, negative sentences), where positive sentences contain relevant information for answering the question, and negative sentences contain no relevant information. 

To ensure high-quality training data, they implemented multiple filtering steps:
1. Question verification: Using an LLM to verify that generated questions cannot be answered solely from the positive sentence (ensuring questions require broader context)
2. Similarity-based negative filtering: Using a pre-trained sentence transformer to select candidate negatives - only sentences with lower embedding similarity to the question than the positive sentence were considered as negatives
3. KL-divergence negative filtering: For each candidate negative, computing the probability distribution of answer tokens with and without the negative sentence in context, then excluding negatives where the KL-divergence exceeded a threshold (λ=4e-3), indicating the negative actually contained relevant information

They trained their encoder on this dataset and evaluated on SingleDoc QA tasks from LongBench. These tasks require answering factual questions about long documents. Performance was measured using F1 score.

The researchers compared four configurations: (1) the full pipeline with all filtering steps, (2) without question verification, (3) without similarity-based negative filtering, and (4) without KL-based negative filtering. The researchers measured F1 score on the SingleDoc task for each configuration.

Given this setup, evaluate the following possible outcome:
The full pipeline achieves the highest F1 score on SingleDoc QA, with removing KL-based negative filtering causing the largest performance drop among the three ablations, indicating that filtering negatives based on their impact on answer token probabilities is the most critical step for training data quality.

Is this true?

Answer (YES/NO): YES